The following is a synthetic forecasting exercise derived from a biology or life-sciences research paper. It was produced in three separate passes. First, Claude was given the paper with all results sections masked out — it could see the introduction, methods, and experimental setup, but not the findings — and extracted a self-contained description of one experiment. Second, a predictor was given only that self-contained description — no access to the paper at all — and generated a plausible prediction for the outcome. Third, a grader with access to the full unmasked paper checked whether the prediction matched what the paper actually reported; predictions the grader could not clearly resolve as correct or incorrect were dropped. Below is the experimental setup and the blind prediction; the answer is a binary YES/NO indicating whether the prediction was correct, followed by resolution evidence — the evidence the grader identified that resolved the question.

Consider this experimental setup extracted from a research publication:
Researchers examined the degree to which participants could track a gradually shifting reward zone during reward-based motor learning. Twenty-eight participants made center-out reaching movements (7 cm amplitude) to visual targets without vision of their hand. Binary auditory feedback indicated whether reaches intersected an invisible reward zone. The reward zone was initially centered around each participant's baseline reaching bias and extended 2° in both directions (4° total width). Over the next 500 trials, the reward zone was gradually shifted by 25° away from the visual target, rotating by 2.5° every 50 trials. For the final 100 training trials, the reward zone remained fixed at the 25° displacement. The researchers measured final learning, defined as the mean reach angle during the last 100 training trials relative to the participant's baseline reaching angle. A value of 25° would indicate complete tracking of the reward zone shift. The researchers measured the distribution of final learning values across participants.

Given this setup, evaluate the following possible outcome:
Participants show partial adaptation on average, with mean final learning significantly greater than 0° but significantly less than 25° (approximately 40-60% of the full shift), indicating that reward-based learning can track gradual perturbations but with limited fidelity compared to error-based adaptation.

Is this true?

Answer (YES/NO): NO